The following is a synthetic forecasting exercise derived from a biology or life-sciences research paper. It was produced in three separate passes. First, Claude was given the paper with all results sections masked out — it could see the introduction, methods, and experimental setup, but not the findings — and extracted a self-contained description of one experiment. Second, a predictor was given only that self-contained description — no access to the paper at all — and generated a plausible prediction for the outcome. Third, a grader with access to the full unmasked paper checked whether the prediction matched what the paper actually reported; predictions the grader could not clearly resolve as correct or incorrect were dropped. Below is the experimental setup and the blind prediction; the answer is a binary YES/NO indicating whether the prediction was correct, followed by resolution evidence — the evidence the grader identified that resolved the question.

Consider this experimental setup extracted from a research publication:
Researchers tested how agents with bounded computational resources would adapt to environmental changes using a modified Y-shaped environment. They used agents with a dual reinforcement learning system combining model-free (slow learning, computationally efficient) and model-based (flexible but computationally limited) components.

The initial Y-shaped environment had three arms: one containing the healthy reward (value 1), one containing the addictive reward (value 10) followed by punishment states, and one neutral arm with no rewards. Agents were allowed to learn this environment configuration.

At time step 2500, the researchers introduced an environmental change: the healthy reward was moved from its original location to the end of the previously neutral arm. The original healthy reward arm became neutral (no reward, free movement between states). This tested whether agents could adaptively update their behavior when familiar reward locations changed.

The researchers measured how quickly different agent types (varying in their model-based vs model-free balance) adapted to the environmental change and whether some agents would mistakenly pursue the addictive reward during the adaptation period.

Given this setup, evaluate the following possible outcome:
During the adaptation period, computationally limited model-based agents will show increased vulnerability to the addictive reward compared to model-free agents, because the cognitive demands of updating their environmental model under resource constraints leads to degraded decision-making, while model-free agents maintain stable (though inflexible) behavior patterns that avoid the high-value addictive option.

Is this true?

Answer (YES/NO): NO